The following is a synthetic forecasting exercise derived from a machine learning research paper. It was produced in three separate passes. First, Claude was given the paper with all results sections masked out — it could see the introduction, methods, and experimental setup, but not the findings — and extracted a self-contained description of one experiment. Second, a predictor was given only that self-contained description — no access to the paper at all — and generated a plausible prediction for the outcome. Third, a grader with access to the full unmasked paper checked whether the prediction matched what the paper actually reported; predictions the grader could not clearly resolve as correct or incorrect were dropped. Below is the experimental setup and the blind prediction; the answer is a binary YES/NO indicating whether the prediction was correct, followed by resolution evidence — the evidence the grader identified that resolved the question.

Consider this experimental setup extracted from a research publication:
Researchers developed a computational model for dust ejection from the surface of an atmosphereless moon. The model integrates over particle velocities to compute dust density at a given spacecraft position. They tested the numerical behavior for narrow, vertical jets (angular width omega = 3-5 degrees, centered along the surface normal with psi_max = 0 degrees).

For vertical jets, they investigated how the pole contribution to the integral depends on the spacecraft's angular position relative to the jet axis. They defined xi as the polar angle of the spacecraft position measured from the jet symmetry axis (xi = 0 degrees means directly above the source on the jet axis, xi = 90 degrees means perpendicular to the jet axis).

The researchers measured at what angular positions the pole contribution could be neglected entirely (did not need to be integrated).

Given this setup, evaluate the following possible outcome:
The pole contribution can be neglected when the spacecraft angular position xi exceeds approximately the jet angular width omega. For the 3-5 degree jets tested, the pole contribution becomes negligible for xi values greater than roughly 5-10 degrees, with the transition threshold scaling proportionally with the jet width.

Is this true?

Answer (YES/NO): NO